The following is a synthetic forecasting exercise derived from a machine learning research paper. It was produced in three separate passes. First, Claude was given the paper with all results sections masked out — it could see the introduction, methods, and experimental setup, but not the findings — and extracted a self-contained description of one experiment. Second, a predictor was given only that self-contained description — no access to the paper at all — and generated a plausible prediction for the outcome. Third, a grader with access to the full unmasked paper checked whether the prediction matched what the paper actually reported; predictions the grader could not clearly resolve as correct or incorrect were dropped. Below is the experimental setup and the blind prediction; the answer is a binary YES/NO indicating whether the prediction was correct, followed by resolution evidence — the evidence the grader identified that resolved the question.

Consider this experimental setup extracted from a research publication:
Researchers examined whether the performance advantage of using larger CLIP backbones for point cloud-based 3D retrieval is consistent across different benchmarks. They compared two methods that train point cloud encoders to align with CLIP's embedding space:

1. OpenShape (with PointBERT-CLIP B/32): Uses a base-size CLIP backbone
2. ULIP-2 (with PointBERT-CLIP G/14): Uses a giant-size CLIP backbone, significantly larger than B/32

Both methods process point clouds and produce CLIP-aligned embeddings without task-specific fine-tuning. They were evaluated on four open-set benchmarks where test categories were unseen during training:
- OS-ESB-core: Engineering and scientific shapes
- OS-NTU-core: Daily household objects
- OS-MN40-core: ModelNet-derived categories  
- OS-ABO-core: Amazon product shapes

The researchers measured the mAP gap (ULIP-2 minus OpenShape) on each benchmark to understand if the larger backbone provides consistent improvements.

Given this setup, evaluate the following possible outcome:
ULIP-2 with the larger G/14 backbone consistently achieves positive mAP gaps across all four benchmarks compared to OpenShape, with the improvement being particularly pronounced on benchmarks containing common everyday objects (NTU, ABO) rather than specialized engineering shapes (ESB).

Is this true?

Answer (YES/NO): NO